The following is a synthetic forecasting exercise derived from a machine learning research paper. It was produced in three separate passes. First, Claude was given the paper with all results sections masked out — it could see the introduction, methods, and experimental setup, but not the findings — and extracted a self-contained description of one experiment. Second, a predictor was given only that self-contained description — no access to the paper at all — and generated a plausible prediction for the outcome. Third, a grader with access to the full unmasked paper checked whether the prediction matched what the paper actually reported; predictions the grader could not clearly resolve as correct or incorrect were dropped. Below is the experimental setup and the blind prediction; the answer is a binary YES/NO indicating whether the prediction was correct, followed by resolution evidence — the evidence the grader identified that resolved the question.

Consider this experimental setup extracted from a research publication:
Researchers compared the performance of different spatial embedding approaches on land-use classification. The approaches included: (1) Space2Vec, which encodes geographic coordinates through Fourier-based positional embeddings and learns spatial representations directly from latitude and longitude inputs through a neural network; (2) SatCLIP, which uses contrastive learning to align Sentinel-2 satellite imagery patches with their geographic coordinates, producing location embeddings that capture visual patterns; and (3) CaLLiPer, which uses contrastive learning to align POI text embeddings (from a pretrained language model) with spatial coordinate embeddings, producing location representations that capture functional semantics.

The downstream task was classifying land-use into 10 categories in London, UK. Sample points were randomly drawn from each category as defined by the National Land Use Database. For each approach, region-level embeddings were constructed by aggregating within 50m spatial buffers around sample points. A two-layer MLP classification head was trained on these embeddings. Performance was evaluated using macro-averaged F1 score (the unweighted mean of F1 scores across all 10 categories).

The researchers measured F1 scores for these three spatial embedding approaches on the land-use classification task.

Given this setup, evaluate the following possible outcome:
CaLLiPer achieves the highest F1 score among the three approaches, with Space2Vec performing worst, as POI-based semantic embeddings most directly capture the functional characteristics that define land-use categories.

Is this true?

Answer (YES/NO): NO